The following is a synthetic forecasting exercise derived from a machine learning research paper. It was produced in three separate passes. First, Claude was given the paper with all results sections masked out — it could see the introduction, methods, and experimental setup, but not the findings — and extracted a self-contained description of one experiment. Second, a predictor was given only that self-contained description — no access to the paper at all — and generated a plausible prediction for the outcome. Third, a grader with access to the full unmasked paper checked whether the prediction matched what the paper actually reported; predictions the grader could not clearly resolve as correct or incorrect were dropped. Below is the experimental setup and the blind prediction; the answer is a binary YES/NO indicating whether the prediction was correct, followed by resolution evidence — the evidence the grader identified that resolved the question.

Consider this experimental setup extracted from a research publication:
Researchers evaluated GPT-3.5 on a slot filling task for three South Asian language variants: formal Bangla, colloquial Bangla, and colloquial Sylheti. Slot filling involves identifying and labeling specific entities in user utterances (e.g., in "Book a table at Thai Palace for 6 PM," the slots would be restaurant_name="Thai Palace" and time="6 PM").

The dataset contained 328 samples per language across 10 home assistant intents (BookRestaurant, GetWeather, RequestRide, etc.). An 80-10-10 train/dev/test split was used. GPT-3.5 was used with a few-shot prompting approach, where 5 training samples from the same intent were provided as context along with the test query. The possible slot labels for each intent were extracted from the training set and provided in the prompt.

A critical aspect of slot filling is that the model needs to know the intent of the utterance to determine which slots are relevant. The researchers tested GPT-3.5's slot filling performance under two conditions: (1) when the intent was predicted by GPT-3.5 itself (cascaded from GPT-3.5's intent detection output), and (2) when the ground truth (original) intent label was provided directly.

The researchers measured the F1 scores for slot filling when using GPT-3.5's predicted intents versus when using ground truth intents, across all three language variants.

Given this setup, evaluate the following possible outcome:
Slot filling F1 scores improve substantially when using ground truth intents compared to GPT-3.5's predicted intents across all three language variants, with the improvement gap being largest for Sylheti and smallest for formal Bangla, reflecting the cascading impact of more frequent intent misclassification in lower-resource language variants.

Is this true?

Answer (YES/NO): NO